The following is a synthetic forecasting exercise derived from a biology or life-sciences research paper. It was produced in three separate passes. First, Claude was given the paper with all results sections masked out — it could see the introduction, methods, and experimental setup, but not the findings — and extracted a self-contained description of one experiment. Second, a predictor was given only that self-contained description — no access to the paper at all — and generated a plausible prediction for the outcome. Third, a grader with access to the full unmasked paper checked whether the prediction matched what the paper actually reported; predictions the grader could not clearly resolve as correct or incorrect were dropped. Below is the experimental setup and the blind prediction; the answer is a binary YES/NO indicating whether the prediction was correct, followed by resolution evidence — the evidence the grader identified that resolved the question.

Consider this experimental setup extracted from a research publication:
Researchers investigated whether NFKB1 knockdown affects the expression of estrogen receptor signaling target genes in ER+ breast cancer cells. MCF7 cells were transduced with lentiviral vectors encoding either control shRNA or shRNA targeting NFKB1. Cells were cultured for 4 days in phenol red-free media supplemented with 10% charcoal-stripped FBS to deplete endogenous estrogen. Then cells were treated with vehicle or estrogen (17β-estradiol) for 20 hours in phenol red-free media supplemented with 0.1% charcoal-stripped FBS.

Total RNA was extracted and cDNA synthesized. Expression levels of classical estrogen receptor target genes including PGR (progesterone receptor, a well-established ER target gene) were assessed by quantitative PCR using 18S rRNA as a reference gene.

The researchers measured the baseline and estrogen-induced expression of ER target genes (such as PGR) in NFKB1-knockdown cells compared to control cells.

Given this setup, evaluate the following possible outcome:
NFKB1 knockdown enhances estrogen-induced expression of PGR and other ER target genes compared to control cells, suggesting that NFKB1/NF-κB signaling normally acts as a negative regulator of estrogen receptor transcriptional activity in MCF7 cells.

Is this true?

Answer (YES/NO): YES